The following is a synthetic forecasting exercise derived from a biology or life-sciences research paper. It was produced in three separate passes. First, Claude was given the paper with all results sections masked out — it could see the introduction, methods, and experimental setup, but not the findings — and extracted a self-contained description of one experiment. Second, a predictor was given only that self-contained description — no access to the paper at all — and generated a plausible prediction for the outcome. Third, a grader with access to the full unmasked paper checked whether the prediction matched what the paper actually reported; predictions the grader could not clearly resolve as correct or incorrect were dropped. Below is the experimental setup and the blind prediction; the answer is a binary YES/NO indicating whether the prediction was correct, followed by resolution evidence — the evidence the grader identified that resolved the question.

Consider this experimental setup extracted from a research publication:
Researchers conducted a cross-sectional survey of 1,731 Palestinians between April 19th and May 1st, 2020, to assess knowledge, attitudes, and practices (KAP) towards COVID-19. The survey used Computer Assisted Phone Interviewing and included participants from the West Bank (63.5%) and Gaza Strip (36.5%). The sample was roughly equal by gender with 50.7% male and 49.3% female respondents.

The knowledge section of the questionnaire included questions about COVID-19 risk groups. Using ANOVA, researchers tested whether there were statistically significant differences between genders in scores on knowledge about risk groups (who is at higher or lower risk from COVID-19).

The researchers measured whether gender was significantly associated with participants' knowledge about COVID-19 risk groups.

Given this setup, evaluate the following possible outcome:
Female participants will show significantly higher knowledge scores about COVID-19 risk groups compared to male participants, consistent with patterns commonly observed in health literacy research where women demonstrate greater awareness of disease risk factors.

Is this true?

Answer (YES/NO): NO